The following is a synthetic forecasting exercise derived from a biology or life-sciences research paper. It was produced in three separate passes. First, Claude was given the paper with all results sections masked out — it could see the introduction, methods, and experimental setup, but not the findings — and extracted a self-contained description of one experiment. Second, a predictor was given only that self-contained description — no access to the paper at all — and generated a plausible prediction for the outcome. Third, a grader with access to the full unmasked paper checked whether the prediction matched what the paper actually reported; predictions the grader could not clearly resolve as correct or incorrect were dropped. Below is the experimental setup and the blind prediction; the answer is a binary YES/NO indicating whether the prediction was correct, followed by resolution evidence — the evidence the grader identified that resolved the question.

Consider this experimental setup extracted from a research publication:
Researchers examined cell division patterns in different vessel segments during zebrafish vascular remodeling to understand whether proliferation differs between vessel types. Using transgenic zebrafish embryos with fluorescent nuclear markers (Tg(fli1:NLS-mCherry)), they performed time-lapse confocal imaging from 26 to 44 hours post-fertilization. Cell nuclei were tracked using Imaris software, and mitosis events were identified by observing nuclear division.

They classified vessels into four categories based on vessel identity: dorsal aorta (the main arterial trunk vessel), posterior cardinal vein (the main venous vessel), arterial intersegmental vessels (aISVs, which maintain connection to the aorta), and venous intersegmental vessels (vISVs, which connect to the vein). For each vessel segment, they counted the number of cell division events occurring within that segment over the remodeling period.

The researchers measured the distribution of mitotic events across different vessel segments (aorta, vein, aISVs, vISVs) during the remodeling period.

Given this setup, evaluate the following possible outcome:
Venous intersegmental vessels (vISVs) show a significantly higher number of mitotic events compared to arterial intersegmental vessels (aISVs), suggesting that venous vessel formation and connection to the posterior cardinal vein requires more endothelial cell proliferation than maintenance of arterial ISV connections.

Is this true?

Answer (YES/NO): YES